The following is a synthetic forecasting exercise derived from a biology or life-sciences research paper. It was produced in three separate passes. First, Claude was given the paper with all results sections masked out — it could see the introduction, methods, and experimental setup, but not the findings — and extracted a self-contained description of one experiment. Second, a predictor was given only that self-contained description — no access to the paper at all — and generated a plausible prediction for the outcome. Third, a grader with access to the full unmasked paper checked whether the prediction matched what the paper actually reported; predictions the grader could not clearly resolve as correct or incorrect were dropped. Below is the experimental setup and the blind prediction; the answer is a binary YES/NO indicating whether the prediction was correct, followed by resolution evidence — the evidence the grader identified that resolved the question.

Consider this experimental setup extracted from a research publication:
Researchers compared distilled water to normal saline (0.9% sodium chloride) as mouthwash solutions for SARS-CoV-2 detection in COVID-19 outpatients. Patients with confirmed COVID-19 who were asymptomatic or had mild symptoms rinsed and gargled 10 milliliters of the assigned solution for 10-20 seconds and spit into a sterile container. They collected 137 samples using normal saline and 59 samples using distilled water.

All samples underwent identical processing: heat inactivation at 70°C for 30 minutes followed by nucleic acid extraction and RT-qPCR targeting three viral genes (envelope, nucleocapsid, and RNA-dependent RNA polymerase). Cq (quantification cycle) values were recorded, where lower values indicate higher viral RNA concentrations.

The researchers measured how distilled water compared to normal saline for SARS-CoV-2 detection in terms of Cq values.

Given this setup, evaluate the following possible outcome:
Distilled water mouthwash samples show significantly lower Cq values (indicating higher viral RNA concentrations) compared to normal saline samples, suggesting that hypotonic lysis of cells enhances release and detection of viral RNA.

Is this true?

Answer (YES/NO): NO